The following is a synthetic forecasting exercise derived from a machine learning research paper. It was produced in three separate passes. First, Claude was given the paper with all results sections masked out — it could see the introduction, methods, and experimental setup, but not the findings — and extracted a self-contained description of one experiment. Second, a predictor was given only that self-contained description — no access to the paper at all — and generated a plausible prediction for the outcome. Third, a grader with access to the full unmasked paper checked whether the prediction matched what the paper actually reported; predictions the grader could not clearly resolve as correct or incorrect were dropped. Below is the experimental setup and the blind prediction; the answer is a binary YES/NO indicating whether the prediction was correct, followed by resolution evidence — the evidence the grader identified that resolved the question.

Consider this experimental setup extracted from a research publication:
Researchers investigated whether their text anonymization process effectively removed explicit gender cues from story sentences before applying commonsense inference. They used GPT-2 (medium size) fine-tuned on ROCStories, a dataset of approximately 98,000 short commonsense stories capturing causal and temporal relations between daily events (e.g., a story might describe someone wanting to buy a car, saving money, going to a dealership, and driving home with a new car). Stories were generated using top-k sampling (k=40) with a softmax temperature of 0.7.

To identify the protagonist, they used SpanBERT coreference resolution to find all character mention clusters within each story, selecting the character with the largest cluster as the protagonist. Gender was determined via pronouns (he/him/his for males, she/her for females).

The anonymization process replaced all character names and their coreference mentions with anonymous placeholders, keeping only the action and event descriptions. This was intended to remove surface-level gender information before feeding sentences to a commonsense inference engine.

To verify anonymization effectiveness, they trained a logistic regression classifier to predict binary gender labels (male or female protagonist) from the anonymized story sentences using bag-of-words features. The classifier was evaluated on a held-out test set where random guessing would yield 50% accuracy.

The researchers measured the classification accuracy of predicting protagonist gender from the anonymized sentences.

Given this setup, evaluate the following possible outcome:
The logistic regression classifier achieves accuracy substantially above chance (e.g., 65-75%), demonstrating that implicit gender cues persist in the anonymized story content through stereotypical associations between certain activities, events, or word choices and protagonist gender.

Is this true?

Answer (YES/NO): NO